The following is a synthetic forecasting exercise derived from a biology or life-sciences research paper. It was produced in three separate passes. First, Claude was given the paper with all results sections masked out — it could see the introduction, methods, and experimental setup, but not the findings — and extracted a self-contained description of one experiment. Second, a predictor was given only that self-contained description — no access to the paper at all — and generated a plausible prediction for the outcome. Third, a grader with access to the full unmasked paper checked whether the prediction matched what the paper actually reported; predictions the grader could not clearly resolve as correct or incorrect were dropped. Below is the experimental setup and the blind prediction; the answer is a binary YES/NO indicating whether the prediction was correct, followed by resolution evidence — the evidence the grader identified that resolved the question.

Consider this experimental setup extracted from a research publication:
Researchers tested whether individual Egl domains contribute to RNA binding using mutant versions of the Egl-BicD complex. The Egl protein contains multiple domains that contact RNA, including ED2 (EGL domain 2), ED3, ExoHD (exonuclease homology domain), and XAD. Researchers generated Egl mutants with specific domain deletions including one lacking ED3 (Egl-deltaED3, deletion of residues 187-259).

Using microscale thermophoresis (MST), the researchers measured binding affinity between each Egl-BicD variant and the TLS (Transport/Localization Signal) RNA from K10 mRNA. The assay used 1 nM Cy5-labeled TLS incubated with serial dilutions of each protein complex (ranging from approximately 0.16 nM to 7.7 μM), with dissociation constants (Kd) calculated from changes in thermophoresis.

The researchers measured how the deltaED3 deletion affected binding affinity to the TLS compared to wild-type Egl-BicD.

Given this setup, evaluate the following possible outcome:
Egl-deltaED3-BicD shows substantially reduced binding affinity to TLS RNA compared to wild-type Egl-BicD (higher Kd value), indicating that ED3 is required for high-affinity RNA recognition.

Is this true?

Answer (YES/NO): NO